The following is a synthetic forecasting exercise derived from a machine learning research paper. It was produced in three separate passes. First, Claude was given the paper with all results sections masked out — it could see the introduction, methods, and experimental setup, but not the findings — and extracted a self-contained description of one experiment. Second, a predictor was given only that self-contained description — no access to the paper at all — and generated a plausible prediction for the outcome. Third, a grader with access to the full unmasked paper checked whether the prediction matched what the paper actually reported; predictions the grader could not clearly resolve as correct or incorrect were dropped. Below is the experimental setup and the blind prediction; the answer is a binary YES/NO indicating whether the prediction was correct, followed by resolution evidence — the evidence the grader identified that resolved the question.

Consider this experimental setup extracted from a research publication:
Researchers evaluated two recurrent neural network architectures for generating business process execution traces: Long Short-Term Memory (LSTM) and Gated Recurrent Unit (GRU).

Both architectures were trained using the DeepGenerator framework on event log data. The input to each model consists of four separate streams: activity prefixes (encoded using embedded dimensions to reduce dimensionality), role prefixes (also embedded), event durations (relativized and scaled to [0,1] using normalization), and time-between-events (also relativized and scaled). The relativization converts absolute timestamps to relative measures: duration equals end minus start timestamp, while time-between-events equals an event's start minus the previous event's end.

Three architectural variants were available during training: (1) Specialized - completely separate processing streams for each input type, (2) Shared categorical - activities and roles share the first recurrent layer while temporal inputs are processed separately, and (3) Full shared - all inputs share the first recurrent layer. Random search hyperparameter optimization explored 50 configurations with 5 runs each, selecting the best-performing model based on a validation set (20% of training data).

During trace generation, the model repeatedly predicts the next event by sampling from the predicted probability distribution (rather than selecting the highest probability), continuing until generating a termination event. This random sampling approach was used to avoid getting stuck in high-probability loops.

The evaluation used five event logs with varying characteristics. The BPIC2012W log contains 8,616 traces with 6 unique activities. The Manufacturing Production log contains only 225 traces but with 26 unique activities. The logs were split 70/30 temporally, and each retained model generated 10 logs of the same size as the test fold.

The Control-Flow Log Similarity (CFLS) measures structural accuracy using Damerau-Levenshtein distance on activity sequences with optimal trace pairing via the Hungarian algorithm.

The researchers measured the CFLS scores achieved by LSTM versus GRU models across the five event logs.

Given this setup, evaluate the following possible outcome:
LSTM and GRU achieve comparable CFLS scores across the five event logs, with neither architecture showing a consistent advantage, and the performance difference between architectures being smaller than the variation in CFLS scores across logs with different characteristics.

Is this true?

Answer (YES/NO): NO